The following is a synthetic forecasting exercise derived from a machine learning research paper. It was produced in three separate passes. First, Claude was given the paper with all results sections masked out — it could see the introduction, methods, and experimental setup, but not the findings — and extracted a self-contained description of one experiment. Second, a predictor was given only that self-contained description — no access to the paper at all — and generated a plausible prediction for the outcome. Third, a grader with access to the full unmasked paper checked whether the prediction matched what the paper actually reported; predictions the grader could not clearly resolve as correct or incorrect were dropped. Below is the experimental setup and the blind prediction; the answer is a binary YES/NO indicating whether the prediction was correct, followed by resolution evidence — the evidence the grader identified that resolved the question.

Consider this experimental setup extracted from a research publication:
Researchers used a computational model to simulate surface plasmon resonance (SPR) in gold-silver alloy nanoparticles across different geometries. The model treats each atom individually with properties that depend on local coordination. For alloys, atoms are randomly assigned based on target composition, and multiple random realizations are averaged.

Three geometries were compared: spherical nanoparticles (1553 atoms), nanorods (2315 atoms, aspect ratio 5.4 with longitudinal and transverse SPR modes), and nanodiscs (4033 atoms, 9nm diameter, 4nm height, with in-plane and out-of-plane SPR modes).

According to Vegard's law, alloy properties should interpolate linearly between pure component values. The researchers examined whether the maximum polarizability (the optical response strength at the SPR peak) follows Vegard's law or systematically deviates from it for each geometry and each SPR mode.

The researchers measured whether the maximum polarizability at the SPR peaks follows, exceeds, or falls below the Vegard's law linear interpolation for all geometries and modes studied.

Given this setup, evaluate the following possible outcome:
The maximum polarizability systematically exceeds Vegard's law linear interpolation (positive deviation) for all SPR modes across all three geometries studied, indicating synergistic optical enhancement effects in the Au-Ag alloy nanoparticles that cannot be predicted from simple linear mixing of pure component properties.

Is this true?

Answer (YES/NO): NO